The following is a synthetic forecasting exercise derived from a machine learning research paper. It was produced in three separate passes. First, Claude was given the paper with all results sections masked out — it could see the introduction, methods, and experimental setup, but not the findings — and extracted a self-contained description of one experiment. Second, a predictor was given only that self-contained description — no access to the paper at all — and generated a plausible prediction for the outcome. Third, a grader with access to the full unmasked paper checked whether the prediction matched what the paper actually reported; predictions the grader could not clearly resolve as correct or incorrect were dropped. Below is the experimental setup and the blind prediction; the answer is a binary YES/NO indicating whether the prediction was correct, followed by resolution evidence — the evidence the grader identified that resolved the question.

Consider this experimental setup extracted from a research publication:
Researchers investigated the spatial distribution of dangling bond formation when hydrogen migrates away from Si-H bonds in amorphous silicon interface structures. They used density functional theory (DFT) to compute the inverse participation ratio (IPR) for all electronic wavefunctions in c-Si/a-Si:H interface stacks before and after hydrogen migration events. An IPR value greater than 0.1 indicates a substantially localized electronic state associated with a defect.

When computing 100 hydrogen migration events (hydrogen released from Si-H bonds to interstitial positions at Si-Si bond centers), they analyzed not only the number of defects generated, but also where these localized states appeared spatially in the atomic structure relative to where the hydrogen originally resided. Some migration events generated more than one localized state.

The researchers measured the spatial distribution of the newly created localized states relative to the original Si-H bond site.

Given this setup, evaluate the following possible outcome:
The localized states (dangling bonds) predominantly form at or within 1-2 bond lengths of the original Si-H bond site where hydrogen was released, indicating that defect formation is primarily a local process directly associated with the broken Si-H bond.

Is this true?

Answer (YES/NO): NO